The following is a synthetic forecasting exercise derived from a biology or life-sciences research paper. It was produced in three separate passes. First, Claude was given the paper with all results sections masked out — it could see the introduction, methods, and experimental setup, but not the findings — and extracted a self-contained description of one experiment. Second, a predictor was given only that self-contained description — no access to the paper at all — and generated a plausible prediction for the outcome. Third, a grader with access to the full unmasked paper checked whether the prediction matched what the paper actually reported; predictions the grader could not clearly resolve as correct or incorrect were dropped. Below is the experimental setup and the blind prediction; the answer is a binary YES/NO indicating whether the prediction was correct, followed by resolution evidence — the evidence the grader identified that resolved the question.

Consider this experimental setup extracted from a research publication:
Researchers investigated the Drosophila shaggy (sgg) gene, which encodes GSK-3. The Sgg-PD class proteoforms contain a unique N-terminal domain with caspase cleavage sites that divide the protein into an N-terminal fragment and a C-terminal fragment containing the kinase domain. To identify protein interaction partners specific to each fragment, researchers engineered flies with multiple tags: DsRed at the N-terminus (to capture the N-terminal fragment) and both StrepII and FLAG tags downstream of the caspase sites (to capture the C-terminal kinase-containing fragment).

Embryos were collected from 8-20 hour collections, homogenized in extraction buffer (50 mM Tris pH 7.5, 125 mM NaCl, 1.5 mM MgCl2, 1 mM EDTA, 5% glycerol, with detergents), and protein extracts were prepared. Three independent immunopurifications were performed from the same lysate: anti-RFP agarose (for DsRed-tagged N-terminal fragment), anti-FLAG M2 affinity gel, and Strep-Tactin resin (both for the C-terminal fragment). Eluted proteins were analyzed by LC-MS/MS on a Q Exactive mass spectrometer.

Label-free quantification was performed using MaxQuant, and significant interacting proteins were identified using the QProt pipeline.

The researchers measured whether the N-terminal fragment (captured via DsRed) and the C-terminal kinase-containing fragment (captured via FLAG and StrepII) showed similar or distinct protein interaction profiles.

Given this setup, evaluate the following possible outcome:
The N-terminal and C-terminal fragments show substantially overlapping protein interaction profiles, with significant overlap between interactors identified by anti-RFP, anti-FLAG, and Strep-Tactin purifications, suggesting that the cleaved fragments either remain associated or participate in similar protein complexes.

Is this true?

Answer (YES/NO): NO